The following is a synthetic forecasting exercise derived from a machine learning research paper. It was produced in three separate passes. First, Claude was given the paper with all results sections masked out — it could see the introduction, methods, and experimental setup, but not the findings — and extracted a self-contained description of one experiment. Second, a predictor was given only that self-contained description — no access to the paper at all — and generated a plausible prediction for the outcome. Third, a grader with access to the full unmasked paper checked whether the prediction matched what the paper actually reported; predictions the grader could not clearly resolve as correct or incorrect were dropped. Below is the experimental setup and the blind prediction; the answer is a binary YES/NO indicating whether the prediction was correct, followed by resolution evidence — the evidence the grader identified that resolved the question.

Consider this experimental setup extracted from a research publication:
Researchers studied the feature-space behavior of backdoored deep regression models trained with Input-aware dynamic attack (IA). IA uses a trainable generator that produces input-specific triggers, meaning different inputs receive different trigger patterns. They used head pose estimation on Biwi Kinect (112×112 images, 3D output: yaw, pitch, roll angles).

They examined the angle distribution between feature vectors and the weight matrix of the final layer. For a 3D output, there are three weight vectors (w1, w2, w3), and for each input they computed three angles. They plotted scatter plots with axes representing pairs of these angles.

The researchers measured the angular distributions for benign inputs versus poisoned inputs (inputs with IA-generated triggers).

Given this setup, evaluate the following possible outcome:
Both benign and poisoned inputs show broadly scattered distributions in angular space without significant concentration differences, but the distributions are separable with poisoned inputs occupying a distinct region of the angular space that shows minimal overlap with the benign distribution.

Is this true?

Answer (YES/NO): NO